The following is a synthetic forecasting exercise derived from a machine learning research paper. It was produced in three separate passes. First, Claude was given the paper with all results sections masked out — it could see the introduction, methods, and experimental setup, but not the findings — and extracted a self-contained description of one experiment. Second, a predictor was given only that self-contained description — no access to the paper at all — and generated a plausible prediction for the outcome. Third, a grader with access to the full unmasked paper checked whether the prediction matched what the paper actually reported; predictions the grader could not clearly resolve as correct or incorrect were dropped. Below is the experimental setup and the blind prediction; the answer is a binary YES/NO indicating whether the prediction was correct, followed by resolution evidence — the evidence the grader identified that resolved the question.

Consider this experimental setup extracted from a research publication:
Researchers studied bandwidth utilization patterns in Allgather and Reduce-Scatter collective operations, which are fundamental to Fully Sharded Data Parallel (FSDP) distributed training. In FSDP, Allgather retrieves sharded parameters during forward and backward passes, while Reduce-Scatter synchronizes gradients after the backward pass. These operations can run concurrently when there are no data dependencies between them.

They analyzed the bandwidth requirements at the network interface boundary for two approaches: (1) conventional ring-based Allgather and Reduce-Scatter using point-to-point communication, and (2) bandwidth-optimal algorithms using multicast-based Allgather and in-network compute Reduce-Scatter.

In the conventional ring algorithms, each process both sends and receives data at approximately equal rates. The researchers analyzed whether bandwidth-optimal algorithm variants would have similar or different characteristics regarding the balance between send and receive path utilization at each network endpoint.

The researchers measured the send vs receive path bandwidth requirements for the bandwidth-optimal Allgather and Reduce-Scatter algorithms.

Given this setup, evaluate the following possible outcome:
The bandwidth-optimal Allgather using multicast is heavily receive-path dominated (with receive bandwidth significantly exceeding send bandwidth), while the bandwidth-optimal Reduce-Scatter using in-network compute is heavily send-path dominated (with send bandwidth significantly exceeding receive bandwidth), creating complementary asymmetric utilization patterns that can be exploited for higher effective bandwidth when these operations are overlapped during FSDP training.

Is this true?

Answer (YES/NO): YES